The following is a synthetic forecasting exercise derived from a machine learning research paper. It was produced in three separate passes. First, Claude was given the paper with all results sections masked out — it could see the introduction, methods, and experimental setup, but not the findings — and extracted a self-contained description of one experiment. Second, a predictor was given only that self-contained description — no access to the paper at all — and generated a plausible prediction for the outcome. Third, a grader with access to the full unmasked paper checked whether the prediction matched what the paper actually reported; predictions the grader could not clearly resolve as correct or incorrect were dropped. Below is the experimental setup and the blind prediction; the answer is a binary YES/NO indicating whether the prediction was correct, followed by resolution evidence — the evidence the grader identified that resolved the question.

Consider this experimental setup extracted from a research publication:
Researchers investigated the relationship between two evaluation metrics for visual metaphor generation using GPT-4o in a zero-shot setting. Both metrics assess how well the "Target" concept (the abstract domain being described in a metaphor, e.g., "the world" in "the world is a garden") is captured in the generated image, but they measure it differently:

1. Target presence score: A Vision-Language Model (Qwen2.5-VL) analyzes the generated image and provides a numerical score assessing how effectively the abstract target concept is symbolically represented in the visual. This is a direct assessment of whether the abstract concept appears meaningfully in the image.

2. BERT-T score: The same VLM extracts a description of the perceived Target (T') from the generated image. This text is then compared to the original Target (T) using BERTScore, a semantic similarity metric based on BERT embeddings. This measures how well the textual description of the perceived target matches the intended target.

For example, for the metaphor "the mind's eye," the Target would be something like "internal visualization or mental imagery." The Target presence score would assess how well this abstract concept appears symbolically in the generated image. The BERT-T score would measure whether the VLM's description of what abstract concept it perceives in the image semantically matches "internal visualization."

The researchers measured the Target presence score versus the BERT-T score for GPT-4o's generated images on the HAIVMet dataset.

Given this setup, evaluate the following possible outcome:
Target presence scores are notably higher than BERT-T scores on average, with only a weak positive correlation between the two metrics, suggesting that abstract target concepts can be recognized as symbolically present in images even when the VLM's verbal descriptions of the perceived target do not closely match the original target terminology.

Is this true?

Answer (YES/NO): NO